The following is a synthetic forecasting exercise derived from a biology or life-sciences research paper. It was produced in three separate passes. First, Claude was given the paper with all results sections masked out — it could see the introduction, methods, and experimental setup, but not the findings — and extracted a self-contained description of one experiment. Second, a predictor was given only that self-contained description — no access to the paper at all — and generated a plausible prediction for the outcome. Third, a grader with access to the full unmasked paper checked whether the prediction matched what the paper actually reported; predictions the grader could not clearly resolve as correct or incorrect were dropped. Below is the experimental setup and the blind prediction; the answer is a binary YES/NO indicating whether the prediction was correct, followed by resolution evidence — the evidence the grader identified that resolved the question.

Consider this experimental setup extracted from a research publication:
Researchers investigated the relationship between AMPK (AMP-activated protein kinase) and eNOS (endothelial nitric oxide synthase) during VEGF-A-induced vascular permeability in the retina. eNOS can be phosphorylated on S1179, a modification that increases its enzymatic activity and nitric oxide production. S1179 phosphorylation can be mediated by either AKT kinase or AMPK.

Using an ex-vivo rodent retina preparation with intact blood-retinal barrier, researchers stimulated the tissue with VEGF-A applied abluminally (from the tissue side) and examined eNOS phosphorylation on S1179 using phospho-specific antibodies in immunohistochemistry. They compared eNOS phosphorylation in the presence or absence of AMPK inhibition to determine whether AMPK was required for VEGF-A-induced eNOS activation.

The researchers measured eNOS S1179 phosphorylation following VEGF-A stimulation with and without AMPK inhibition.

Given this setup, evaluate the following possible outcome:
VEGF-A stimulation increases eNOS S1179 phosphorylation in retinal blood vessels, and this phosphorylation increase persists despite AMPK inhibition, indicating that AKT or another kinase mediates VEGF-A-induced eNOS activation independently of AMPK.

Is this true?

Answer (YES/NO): NO